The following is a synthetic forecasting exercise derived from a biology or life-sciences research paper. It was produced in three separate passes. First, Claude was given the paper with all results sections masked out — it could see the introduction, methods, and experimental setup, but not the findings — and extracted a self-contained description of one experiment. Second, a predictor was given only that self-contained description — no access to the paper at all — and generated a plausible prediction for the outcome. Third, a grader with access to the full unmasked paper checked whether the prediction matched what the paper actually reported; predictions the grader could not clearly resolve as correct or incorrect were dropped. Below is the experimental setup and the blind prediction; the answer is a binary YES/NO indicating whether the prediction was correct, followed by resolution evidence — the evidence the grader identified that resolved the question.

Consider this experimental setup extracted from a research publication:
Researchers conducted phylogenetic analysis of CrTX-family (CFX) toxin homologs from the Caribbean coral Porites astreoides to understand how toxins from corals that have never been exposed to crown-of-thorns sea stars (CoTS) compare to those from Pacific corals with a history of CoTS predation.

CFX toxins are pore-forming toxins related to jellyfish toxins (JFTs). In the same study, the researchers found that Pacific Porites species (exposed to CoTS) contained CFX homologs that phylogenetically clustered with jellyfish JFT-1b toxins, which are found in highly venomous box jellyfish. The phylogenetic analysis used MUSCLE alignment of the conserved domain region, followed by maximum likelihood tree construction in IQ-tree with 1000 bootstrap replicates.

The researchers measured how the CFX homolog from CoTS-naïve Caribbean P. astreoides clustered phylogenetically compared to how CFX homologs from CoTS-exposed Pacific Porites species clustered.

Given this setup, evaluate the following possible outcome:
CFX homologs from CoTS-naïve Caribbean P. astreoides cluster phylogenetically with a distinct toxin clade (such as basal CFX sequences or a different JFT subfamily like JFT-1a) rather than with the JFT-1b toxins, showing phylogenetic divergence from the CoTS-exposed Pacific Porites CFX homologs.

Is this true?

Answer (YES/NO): NO